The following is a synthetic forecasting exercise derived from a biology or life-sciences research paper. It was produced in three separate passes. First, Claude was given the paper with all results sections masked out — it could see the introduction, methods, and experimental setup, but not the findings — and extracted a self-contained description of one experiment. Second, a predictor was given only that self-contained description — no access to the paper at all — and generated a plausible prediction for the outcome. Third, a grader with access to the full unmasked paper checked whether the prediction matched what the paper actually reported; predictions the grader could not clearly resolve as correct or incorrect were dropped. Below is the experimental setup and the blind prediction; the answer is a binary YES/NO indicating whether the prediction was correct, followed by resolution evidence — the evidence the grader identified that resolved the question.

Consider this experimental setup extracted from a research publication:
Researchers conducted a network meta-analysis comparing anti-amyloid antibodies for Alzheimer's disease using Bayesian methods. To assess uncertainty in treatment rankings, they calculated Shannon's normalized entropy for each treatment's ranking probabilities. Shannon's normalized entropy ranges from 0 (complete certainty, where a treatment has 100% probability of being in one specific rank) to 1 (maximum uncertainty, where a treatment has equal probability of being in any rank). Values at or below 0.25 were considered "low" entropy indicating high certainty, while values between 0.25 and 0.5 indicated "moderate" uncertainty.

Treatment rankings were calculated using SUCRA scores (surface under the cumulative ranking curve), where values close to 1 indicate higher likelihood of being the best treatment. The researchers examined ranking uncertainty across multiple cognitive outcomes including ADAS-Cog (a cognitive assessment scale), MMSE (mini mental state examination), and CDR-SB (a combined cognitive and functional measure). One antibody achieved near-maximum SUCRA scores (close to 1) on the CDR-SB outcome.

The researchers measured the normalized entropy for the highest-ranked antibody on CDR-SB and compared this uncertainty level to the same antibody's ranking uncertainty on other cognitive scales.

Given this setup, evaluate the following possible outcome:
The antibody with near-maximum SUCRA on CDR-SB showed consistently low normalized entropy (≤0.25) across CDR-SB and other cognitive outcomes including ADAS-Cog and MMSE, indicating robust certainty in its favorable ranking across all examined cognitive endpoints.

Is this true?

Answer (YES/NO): NO